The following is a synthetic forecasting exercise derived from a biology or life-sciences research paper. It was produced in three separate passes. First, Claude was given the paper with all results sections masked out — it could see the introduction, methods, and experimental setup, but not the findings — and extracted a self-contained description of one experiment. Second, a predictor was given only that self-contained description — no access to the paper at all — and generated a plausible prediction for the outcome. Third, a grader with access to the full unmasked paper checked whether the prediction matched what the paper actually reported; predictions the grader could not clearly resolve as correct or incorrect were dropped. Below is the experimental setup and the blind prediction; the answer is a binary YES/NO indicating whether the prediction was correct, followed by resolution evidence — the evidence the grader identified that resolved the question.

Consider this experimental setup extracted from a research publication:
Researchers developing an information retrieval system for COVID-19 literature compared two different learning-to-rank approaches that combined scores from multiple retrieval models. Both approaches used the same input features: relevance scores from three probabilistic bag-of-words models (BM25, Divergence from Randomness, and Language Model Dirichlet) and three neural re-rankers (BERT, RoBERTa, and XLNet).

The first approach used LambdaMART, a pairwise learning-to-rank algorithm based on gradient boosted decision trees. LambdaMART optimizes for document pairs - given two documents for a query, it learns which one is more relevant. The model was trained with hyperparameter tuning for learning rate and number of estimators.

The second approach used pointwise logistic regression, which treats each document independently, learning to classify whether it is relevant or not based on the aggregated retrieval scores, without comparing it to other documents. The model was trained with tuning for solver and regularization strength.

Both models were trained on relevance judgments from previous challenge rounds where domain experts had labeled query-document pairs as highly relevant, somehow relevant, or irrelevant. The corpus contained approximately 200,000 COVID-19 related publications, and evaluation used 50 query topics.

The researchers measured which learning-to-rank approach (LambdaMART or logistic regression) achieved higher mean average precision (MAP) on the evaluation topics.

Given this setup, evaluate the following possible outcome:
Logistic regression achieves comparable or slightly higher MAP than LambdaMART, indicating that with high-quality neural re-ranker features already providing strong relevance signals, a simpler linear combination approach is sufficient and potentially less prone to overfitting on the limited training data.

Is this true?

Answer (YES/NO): YES